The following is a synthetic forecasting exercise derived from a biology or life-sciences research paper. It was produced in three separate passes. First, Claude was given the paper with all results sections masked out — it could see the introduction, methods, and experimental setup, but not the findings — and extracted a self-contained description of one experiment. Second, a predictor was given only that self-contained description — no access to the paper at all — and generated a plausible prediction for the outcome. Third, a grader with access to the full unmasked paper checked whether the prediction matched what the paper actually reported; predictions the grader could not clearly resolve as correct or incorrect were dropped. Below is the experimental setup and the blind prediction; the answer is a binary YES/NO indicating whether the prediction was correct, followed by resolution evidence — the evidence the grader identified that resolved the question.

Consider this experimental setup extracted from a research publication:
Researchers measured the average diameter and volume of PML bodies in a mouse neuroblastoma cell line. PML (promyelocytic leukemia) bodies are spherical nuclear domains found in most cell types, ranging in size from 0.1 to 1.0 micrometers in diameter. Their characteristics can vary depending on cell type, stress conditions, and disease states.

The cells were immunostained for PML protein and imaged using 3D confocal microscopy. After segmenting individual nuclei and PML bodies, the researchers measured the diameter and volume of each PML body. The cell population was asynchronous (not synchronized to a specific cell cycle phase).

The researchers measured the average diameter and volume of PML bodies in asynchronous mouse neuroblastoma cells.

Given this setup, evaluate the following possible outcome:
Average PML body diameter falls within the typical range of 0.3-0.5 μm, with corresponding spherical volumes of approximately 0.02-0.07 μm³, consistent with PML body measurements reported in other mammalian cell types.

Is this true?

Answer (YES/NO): NO